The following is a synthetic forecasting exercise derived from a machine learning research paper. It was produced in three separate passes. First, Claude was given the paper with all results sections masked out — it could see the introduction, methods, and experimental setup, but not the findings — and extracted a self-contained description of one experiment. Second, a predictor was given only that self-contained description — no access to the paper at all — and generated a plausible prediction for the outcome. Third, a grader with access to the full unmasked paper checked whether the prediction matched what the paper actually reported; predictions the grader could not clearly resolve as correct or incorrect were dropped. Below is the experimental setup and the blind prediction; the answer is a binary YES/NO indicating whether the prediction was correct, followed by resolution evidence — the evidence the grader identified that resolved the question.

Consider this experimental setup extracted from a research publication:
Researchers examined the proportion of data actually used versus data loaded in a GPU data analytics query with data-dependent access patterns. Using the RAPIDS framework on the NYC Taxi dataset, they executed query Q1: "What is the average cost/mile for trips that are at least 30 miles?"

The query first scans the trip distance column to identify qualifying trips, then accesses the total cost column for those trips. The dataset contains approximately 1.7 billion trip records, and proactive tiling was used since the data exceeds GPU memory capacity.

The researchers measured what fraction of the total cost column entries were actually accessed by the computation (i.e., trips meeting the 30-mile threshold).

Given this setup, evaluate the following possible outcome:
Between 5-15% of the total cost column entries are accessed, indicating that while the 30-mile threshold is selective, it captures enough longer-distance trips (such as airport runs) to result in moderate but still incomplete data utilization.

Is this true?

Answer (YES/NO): NO